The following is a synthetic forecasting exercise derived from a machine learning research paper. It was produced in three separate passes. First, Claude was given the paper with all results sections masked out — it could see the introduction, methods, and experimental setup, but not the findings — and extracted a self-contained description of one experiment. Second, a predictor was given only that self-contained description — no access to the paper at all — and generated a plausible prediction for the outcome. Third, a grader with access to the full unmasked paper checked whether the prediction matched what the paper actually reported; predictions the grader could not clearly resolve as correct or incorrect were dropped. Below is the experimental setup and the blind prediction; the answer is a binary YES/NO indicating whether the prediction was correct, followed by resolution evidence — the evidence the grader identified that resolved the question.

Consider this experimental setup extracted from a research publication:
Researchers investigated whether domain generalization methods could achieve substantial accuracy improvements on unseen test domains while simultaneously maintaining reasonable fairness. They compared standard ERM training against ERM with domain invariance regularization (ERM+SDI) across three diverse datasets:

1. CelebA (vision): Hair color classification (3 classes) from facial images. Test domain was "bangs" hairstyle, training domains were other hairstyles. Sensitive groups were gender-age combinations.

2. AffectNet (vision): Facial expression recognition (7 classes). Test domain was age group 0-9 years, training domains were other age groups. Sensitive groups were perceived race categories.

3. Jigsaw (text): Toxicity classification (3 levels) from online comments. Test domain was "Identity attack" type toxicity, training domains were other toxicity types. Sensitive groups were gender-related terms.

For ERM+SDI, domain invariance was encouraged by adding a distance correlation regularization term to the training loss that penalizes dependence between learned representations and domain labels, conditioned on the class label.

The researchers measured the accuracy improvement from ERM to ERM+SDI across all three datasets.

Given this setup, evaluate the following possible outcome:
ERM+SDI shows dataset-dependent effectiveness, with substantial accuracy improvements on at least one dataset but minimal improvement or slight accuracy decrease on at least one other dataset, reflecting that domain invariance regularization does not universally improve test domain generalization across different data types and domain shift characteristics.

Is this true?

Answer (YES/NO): NO